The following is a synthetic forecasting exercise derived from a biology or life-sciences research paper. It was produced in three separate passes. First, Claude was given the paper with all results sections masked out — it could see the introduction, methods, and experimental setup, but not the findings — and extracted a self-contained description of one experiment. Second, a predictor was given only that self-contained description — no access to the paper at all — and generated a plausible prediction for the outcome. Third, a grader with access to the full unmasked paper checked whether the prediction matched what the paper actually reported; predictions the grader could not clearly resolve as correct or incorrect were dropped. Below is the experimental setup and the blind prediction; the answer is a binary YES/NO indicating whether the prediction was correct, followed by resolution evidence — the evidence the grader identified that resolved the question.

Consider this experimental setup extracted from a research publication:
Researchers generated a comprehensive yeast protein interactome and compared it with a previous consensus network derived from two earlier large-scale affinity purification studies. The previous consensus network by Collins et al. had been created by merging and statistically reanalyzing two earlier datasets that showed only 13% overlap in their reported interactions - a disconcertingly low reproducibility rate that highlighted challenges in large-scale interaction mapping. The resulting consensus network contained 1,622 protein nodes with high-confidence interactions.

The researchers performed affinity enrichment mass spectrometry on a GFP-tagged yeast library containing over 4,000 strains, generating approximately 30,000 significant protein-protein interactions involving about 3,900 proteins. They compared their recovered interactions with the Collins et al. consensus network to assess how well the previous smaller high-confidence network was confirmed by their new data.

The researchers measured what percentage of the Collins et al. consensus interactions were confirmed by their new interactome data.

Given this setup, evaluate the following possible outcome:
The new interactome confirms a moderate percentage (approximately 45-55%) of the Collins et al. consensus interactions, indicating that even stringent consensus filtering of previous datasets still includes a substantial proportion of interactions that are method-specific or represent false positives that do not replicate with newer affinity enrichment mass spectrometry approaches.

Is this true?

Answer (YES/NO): NO